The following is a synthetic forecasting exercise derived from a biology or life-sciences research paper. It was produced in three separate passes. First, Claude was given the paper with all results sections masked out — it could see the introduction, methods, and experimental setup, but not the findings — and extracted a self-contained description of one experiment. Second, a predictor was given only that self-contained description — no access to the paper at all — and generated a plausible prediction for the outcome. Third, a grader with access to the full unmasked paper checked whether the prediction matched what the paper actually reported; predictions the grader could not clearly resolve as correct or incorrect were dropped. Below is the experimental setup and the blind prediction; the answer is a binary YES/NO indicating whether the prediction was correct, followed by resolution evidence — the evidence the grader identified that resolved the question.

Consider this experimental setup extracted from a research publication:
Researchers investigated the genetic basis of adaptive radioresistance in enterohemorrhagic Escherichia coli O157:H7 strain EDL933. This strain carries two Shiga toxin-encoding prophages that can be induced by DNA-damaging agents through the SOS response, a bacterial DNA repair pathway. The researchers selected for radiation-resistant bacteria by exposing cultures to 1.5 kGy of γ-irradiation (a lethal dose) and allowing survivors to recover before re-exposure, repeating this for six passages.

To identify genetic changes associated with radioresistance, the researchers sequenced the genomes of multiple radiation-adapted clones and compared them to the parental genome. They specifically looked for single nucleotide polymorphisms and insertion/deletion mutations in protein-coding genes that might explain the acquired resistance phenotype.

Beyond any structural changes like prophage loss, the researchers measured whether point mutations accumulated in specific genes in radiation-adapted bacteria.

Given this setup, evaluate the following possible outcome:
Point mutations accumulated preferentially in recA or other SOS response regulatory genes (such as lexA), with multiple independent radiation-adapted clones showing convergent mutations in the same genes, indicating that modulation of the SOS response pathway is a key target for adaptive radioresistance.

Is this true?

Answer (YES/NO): NO